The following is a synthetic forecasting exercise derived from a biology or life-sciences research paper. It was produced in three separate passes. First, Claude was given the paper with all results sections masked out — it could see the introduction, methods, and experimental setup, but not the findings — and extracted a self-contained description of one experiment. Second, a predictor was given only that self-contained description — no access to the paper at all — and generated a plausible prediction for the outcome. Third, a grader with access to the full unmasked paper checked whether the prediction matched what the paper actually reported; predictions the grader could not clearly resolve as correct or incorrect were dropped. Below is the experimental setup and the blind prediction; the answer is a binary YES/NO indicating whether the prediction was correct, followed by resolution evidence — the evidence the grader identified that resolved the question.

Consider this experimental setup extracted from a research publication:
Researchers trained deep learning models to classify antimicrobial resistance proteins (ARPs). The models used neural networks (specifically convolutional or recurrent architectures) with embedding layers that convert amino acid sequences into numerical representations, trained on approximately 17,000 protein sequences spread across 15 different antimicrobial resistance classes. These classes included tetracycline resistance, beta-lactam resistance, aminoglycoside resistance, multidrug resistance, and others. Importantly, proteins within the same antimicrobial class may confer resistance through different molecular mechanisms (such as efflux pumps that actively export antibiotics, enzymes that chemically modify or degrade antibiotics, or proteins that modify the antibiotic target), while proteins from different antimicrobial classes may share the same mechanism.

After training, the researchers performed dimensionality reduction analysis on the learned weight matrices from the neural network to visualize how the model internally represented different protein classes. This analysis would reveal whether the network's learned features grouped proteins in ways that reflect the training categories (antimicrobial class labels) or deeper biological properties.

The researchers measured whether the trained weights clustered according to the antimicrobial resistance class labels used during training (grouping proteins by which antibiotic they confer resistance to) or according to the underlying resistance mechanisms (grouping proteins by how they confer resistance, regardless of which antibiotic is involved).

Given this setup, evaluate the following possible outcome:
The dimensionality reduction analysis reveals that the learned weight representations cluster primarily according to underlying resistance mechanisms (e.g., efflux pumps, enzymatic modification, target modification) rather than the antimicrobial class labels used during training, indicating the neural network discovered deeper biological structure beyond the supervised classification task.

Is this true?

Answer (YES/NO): YES